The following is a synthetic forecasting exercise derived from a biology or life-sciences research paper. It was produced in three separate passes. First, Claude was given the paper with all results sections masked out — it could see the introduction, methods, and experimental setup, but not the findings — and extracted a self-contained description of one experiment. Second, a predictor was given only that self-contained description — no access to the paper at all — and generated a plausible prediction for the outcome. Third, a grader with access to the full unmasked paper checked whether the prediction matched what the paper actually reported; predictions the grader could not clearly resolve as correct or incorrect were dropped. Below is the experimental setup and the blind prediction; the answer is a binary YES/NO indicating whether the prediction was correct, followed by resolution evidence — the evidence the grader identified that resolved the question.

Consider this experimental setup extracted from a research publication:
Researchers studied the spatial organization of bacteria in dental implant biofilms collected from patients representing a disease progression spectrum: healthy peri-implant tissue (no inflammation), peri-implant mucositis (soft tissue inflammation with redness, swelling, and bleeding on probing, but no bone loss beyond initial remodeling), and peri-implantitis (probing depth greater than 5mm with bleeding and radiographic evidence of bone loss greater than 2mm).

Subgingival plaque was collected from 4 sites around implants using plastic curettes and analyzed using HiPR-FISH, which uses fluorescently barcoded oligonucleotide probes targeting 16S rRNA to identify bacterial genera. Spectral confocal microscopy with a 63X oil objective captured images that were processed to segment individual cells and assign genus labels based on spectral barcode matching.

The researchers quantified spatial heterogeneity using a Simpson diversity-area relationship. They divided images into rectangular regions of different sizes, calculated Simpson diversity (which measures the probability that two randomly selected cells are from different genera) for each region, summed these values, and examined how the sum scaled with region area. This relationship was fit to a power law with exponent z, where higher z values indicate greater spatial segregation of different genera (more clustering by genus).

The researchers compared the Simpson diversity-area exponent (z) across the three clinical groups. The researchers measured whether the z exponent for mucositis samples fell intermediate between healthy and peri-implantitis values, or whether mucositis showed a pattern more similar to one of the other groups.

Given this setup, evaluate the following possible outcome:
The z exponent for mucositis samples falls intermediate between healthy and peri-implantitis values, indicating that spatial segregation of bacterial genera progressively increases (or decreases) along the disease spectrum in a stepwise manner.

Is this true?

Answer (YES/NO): NO